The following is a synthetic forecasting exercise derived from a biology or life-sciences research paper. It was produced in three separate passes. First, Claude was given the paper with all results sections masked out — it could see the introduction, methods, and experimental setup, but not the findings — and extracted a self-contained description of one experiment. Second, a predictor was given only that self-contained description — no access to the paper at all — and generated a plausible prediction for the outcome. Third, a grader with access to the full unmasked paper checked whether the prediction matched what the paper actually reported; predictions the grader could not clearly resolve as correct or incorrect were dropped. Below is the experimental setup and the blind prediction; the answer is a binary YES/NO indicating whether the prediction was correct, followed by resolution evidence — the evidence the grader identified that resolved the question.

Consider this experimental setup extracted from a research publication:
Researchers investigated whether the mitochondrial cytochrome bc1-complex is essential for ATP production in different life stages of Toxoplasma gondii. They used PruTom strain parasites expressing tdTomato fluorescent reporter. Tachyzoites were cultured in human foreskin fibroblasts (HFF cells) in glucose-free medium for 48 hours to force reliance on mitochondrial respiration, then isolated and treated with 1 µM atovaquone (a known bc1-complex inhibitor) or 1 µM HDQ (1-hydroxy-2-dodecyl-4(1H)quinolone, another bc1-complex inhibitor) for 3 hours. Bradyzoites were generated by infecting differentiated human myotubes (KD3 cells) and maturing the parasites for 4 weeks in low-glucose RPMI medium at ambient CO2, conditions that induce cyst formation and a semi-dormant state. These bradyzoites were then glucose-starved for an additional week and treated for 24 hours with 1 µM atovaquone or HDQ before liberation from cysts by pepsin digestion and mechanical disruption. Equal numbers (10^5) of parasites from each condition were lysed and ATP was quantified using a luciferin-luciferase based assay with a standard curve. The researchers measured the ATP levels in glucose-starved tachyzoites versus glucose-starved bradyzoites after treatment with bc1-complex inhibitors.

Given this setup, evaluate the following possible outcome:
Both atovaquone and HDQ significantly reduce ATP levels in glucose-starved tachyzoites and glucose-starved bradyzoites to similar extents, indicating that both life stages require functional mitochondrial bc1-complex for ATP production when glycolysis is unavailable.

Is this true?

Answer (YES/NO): NO